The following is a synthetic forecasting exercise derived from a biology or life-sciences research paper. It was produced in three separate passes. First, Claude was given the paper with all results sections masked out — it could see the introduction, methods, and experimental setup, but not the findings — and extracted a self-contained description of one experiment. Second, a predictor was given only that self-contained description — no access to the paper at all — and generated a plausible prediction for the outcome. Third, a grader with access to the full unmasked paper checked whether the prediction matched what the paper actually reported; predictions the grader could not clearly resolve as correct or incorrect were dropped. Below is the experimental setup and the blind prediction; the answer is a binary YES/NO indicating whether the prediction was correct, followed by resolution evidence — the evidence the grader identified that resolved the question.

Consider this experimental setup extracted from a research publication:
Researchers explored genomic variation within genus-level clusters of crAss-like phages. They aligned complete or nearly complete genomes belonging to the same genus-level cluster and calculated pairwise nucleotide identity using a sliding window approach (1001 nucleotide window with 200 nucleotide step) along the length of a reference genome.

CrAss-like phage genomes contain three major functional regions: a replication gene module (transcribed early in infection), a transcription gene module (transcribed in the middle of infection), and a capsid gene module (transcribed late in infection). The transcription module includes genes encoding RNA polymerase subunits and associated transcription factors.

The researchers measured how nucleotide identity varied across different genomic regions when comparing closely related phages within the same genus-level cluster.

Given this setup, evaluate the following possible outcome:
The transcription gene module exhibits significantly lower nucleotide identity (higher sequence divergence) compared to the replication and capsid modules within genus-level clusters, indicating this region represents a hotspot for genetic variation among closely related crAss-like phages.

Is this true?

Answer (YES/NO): YES